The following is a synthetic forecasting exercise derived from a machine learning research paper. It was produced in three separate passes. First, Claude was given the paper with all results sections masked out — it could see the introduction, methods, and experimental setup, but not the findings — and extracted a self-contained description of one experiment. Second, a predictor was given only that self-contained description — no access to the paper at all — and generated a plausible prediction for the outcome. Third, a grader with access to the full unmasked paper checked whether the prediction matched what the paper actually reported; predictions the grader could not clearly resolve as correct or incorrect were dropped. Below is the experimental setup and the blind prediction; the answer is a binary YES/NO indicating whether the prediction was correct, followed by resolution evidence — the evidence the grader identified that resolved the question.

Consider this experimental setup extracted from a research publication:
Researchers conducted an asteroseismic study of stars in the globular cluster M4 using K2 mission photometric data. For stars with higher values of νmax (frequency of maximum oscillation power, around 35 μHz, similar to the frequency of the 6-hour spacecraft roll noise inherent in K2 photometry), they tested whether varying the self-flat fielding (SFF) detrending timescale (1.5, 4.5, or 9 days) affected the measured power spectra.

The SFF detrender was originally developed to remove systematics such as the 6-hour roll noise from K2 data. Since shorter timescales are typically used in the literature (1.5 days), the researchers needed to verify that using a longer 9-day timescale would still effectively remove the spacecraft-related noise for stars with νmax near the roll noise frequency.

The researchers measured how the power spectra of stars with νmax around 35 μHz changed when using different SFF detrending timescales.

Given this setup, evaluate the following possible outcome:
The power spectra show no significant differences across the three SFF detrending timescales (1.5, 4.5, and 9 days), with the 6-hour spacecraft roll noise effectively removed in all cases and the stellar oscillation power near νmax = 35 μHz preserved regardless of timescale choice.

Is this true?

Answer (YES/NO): YES